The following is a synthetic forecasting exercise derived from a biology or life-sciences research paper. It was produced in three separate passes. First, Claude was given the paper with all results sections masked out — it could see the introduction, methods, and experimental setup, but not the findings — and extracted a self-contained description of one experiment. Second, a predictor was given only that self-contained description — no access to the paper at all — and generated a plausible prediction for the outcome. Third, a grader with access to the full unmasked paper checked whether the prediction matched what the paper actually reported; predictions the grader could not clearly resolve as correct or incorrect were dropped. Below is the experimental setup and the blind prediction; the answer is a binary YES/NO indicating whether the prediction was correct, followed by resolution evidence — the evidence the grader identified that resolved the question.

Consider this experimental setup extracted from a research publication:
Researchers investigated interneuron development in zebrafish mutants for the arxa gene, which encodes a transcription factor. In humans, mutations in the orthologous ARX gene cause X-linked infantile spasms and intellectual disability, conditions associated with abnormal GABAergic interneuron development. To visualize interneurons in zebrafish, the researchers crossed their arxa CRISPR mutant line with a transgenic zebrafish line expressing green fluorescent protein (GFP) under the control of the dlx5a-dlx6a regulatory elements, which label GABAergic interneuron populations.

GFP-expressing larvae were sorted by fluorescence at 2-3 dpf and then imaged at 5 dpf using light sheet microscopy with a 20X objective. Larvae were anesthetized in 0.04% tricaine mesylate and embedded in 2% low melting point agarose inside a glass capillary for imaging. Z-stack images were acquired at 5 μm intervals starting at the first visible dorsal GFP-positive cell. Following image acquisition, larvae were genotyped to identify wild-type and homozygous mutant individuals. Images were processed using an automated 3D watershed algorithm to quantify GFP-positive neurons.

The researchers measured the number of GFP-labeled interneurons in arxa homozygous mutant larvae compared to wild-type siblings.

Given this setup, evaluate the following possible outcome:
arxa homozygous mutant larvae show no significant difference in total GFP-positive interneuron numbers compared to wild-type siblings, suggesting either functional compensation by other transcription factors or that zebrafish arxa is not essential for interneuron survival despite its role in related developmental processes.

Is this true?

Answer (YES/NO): NO